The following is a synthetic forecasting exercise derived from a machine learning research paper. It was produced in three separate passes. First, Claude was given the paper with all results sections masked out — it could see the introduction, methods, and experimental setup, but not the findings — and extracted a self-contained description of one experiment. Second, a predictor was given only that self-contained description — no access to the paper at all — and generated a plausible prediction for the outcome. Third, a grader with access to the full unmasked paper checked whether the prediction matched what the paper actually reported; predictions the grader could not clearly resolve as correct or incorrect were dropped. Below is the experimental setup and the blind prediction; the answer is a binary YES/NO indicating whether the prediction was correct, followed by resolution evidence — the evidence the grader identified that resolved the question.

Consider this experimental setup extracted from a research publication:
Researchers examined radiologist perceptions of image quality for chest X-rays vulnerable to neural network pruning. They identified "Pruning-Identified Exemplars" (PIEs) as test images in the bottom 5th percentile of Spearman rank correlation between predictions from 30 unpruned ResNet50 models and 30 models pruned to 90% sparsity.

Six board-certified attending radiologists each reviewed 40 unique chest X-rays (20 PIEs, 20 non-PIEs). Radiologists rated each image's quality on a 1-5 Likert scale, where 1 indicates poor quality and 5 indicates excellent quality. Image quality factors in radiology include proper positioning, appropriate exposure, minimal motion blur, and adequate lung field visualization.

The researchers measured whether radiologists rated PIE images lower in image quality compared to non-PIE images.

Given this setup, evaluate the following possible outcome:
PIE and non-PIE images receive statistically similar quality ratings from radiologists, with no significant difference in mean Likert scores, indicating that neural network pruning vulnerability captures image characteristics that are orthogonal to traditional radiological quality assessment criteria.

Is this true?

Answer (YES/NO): NO